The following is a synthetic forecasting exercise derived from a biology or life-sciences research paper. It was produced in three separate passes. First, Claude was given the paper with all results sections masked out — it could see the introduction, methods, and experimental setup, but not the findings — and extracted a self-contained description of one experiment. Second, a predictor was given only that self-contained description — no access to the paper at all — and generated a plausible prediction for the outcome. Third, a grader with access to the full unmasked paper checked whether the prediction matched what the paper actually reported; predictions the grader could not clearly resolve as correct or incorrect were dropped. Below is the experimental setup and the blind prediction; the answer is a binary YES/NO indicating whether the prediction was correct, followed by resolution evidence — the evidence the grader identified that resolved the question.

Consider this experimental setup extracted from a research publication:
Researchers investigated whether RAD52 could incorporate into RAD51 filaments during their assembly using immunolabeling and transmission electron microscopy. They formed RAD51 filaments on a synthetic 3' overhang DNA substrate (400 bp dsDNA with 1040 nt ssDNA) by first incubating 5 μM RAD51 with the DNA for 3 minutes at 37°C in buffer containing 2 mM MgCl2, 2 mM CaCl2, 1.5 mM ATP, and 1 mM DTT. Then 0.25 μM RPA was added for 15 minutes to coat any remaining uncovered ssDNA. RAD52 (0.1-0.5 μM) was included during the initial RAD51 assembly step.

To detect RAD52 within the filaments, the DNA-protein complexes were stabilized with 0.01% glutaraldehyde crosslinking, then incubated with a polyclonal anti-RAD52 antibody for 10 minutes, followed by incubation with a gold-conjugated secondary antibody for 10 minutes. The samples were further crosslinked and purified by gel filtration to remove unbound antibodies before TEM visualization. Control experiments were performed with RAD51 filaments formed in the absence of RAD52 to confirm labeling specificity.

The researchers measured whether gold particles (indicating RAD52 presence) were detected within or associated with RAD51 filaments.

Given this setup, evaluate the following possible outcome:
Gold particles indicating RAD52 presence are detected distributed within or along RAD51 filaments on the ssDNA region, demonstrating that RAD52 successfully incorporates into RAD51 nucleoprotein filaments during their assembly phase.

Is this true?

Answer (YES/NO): YES